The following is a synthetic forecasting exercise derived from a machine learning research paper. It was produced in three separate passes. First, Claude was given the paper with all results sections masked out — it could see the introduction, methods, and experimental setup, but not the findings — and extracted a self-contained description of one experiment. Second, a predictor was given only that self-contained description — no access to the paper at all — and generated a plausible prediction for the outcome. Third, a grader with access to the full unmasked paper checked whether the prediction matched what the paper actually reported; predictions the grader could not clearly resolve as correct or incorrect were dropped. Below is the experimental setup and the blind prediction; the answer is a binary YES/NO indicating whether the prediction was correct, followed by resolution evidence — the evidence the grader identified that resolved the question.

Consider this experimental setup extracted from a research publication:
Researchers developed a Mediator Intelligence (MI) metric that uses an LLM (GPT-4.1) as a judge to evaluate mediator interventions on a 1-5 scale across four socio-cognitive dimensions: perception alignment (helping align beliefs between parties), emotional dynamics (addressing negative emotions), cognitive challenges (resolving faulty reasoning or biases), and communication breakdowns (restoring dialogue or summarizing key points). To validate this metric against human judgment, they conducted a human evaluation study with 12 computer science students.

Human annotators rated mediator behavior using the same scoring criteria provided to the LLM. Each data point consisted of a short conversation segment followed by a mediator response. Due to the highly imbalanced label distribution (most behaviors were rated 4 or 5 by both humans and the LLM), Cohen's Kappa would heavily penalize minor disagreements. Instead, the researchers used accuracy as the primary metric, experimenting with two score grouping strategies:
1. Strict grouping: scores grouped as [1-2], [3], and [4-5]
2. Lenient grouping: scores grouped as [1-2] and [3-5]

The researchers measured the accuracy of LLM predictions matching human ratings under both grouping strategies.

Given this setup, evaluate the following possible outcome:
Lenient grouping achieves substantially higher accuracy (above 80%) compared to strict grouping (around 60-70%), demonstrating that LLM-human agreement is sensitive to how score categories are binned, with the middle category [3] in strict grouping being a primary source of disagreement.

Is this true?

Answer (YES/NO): NO